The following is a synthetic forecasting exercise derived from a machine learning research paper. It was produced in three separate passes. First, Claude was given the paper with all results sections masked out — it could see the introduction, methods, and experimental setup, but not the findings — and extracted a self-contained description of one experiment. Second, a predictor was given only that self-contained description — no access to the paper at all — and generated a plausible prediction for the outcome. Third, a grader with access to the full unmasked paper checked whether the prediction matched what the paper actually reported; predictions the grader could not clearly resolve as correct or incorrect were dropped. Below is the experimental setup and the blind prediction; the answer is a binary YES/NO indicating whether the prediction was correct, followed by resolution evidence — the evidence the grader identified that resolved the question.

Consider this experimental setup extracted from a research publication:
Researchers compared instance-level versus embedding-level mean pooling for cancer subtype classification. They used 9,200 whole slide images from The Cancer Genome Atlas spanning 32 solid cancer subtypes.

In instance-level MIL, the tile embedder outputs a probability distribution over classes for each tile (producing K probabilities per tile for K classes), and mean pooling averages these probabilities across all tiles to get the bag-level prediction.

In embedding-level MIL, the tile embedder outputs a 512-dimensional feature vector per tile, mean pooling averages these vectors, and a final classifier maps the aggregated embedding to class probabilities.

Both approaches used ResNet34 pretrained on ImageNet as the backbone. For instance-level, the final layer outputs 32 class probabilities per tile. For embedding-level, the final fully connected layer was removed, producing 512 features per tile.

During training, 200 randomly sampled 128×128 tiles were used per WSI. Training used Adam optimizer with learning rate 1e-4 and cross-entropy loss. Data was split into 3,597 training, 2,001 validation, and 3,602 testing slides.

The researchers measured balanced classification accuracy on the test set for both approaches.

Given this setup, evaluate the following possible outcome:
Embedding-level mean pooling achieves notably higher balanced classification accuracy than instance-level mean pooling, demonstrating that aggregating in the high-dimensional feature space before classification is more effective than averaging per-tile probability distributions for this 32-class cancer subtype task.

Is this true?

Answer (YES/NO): YES